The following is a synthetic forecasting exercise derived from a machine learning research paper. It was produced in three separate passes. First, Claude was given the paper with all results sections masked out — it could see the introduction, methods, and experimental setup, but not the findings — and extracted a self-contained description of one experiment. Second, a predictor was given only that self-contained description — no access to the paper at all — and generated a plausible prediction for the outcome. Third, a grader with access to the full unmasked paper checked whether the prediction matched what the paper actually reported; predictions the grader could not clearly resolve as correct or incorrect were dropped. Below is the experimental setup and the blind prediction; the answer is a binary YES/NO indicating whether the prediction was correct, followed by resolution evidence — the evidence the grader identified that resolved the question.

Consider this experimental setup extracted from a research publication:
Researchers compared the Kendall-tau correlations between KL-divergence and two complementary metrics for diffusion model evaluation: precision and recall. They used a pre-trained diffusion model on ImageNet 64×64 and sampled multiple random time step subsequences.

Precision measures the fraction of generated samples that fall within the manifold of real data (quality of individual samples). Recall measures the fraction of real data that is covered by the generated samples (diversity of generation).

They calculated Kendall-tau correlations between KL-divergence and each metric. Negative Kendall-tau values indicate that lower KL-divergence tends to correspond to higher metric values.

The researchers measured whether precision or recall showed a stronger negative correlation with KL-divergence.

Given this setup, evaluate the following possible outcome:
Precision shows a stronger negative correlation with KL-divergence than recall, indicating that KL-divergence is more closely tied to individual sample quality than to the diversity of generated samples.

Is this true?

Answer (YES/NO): YES